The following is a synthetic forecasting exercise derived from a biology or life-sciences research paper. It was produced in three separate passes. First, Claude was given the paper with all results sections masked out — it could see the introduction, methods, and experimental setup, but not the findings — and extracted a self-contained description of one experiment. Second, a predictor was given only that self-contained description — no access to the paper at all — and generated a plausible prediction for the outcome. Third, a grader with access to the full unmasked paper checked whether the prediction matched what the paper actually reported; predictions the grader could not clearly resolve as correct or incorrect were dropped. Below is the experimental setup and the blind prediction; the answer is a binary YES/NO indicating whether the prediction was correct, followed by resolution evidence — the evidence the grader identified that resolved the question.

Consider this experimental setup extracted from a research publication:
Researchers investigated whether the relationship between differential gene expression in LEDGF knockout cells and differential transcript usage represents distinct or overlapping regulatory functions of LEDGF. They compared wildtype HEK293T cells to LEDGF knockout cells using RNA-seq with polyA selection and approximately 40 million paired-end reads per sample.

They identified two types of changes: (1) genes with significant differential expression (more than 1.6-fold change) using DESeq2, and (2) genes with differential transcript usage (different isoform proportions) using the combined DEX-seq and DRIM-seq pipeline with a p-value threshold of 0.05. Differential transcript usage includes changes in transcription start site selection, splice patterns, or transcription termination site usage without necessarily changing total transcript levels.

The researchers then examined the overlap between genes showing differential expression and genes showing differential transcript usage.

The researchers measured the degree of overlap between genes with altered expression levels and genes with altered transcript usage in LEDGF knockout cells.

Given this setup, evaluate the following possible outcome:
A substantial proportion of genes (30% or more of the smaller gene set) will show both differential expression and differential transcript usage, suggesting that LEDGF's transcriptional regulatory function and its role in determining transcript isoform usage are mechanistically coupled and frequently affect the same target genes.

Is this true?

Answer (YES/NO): NO